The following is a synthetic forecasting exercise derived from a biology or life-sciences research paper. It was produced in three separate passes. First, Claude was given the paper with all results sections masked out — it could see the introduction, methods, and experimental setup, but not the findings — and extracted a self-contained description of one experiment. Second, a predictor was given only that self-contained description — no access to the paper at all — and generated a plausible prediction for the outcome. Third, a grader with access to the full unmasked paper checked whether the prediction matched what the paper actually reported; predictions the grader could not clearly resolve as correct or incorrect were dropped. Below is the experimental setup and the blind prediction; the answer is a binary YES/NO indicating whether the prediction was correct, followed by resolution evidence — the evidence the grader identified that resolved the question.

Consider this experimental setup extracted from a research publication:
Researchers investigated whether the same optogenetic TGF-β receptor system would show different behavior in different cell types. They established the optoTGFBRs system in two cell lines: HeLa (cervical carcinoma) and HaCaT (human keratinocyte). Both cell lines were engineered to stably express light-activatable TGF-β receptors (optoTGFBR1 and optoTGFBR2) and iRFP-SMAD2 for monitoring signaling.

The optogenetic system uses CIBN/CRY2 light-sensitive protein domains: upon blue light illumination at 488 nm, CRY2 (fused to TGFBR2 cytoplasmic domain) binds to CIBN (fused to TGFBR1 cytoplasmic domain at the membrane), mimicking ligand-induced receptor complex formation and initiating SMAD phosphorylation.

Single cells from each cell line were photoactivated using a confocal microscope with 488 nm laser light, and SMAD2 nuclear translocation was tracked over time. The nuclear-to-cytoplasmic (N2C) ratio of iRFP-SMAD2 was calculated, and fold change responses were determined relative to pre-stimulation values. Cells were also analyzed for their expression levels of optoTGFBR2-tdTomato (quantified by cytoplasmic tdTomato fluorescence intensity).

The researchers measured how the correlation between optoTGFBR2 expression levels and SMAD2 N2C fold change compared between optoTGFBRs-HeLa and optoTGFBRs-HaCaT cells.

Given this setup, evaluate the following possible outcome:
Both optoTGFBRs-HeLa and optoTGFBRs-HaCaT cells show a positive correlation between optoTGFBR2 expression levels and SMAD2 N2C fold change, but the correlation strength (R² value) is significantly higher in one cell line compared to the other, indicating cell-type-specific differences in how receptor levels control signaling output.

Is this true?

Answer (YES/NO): NO